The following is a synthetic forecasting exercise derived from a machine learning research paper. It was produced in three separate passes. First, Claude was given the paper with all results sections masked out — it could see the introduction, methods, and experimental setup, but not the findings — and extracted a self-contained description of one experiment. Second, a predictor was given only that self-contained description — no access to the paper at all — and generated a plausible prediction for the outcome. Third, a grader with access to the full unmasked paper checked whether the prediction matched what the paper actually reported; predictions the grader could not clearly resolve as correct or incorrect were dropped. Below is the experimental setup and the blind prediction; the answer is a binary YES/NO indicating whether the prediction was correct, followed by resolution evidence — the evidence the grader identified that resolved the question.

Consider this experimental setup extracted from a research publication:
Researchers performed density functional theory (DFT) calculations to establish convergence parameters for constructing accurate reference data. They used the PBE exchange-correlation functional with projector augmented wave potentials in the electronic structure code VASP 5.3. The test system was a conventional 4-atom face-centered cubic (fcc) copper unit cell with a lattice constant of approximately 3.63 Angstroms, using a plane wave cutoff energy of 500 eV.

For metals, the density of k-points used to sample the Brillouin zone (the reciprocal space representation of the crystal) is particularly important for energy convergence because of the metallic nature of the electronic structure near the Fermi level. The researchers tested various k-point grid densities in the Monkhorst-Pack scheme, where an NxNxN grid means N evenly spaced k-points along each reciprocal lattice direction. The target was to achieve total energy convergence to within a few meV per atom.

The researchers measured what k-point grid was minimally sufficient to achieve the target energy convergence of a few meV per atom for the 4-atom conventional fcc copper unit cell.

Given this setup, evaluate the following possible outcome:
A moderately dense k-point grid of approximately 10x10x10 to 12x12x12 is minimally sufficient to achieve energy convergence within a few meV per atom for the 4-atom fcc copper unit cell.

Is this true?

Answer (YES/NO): NO